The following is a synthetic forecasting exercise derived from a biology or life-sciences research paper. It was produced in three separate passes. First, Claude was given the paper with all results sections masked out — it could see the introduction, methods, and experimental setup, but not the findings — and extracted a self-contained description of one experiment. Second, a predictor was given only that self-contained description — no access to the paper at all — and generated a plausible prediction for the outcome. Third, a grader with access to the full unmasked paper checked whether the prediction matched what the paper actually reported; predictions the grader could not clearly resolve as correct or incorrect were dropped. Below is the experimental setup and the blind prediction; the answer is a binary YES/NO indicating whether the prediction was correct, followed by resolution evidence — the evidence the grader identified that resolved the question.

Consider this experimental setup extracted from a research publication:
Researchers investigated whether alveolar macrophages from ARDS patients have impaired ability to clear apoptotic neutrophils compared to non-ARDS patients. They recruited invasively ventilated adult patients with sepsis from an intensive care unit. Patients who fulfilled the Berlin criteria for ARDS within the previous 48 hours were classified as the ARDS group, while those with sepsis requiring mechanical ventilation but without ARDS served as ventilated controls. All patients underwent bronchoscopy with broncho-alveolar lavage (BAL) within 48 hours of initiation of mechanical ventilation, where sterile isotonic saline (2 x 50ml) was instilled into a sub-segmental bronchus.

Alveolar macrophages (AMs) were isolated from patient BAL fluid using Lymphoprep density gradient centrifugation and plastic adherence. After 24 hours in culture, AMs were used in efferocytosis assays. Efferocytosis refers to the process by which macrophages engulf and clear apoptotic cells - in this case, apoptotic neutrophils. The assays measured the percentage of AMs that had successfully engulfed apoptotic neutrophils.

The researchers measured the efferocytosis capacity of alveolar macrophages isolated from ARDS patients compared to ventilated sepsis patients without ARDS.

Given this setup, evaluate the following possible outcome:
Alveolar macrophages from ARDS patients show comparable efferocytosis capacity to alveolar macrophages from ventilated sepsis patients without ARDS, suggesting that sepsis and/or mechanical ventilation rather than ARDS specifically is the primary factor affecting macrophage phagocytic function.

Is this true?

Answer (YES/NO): NO